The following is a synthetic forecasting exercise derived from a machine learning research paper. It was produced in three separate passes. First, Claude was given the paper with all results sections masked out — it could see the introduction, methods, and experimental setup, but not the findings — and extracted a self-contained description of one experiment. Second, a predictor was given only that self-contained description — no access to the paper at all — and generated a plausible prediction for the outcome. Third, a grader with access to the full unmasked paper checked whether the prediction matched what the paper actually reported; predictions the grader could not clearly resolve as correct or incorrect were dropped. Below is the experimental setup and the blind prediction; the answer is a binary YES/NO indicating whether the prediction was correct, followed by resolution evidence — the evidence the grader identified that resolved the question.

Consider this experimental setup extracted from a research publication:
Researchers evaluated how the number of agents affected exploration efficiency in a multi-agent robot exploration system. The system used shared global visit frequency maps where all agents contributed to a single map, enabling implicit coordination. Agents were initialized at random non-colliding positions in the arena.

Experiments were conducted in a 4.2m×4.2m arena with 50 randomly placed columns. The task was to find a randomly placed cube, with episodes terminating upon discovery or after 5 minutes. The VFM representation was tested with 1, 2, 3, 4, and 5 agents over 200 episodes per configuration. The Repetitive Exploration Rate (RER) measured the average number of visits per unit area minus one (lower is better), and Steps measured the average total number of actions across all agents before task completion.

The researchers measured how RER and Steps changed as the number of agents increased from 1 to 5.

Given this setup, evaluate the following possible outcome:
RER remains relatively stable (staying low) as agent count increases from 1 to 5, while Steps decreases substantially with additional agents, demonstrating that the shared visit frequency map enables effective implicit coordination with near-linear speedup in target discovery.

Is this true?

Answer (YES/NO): NO